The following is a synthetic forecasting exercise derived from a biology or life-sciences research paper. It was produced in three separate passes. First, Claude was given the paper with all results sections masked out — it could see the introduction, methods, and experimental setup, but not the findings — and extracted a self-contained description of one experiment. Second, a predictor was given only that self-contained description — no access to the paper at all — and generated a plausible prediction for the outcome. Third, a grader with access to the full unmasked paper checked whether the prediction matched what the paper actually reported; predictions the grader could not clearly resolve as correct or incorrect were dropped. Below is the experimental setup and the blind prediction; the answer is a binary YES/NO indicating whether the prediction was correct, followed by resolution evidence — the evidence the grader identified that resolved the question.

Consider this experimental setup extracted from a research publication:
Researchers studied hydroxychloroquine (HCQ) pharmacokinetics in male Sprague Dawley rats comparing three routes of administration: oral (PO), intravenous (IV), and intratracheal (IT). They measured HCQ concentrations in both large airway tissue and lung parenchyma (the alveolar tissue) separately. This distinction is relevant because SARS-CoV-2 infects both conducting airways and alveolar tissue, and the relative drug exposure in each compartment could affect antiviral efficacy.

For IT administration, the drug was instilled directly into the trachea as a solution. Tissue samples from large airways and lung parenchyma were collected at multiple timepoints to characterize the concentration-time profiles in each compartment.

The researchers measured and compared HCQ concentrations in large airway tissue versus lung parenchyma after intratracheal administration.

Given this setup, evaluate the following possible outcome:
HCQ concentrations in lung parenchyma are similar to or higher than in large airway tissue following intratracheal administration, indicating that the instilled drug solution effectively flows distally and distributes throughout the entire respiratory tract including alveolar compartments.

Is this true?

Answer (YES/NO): YES